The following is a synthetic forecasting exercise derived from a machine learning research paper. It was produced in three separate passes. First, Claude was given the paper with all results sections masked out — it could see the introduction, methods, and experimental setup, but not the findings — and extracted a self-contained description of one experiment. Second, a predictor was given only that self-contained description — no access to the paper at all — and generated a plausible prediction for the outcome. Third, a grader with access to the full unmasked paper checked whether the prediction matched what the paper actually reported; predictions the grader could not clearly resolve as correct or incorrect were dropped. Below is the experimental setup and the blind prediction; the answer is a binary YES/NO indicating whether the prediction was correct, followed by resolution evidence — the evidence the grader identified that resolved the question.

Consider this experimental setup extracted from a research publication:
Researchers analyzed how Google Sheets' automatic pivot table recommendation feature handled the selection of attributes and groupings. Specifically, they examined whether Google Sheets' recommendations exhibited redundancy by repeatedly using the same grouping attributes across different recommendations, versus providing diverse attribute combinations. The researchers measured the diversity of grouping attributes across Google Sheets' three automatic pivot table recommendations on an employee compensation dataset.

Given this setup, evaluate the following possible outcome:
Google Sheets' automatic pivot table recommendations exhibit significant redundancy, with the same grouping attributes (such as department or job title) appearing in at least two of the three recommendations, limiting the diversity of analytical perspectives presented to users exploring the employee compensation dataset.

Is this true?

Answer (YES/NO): YES